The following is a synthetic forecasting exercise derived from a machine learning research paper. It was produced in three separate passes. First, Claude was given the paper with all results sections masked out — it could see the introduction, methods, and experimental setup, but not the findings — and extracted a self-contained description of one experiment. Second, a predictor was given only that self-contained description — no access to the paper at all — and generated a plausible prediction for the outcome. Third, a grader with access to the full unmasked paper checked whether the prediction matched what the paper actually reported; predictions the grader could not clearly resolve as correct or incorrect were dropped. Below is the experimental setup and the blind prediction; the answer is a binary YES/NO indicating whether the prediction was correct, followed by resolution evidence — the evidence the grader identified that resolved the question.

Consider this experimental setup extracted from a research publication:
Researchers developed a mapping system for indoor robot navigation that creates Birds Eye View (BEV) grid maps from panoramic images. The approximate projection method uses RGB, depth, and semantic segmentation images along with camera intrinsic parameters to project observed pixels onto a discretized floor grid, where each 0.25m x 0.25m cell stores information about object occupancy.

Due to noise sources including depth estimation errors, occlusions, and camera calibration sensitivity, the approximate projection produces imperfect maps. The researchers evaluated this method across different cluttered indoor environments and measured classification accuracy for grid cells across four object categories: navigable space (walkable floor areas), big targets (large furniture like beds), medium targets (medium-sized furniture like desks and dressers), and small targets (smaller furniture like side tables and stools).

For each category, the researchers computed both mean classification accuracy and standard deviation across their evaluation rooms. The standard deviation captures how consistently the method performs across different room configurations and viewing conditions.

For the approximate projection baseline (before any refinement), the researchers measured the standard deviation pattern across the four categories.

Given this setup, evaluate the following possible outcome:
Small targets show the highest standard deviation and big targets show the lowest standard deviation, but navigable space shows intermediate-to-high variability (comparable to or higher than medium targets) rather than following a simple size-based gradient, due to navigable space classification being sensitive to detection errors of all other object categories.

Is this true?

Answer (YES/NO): NO